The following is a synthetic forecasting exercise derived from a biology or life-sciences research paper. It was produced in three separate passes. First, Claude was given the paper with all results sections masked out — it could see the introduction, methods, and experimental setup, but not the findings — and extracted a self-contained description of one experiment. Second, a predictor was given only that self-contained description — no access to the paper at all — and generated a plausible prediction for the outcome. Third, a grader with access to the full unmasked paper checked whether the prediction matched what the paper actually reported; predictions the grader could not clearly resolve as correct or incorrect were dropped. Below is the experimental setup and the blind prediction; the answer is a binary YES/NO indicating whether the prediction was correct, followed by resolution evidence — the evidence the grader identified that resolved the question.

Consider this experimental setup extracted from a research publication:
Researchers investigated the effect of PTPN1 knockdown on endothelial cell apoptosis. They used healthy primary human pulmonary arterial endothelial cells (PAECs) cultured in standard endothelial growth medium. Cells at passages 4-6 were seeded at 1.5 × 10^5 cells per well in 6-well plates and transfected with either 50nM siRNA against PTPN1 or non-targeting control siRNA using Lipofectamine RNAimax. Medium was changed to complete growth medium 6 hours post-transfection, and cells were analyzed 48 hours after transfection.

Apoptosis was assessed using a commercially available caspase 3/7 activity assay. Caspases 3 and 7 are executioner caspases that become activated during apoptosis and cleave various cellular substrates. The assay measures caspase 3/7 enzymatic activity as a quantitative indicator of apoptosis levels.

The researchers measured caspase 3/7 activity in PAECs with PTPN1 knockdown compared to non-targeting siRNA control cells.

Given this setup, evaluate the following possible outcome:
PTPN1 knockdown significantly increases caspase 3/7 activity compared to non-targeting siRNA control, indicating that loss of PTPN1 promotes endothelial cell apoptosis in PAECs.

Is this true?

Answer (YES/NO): YES